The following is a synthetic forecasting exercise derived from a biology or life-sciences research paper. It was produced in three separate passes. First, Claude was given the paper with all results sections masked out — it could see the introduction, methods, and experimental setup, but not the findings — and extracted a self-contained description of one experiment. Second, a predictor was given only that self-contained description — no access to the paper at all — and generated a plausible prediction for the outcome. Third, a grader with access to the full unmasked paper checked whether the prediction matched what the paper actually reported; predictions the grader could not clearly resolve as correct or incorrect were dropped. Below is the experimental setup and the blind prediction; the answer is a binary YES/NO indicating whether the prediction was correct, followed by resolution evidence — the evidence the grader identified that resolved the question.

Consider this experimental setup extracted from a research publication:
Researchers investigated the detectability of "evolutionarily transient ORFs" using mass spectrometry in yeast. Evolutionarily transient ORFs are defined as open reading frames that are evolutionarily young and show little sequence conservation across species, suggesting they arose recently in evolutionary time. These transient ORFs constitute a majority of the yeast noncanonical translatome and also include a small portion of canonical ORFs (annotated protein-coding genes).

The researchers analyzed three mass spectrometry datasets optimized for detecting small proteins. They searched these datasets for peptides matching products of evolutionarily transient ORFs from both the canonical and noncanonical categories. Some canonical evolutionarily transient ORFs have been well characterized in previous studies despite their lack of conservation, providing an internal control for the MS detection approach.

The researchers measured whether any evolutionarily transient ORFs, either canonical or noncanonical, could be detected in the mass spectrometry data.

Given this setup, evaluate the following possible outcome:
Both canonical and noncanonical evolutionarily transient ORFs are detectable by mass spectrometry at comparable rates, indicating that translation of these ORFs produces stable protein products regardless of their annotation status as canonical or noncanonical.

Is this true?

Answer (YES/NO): NO